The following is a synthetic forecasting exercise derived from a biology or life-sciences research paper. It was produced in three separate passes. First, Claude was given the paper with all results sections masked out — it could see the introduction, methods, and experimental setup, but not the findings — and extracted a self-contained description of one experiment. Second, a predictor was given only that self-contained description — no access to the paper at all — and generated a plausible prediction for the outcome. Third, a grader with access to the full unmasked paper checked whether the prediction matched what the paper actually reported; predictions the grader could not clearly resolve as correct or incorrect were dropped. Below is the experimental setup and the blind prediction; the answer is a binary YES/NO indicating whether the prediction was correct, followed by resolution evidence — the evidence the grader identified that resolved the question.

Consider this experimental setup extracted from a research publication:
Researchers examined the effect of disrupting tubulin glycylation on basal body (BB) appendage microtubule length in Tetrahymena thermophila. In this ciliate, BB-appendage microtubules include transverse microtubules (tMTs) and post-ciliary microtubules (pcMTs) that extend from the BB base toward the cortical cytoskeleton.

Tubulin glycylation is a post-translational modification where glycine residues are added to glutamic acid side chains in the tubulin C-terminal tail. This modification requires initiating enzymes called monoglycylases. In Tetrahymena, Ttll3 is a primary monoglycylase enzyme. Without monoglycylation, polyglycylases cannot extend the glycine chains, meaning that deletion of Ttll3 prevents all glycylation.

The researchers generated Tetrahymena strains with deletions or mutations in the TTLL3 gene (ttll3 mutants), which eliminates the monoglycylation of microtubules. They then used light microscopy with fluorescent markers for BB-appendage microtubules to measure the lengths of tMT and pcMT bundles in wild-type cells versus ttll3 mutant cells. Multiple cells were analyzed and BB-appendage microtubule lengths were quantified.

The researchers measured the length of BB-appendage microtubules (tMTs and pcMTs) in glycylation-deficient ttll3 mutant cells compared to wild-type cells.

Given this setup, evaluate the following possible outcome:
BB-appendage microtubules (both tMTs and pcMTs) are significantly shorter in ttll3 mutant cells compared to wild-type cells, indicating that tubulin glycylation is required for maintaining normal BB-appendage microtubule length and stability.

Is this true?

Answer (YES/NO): YES